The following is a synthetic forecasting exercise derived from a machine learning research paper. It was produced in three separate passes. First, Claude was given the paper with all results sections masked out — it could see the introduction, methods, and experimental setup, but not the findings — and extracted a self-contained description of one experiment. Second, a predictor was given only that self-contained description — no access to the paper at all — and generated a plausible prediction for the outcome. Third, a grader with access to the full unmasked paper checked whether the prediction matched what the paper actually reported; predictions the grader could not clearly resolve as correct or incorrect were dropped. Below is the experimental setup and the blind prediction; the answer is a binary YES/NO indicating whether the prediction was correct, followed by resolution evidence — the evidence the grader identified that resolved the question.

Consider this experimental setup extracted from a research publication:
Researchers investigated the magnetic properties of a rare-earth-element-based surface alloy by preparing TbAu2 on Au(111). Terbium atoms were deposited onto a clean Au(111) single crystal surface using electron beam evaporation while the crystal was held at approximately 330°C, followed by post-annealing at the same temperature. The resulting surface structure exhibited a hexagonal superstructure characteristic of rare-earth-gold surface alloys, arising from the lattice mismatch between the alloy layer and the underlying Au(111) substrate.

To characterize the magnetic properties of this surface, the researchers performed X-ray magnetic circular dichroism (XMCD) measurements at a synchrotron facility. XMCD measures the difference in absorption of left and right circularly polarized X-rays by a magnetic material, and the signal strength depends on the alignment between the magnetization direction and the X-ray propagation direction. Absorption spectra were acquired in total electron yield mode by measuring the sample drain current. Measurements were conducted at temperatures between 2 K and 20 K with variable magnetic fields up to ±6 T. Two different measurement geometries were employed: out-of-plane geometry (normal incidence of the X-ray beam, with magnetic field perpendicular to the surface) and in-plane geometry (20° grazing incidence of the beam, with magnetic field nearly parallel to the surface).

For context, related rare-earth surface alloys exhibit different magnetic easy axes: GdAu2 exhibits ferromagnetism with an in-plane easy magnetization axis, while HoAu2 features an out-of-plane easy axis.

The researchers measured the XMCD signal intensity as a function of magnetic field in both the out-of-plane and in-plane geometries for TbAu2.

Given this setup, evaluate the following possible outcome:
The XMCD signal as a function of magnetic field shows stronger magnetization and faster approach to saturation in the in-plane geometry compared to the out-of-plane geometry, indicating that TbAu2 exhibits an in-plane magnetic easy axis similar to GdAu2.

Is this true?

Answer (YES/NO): NO